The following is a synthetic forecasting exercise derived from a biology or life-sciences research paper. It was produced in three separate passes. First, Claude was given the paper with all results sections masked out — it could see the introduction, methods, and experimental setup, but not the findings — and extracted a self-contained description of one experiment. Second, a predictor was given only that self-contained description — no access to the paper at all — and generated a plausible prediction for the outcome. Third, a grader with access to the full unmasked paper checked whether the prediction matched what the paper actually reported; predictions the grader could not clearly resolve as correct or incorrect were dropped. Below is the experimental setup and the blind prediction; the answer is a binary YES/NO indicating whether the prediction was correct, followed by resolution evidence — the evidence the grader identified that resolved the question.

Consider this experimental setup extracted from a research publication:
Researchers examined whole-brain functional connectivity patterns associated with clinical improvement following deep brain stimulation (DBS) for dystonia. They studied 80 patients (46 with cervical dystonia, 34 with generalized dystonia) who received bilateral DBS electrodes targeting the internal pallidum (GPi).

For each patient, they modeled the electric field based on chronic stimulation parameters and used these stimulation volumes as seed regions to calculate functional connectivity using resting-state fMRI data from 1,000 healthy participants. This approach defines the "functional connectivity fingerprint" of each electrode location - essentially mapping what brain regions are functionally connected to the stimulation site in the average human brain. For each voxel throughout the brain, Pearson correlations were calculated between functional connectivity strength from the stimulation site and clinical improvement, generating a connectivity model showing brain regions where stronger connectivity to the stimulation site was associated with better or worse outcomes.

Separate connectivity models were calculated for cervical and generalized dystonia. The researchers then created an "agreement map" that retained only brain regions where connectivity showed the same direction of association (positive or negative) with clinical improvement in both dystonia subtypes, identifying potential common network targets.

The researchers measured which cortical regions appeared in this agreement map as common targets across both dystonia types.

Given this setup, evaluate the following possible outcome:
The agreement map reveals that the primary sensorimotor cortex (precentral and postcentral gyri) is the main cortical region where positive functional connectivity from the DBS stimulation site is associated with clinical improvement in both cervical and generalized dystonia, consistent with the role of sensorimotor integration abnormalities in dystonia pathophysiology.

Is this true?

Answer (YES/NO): NO